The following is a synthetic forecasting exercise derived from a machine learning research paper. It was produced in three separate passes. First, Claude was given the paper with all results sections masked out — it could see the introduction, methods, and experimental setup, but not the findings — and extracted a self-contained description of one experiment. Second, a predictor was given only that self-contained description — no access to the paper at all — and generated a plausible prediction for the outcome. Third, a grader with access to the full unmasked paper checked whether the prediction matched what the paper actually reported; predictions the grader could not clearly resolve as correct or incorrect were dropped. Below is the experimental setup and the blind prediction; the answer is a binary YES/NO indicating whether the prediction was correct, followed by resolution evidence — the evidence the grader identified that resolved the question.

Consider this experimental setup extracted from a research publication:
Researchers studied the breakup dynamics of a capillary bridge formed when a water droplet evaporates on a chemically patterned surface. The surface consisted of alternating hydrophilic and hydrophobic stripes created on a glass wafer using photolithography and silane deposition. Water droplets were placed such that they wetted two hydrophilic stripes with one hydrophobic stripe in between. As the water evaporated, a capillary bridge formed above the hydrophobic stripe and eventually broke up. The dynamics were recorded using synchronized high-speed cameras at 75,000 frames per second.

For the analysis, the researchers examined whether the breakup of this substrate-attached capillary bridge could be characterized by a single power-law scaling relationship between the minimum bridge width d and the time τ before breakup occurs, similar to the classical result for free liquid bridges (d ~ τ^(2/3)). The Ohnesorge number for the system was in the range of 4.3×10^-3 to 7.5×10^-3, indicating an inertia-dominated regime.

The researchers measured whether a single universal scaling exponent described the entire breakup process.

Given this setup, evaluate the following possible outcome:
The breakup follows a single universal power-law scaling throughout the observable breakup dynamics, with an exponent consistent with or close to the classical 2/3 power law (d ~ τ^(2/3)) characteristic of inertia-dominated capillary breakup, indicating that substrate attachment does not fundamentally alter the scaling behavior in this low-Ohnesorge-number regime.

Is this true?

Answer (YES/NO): NO